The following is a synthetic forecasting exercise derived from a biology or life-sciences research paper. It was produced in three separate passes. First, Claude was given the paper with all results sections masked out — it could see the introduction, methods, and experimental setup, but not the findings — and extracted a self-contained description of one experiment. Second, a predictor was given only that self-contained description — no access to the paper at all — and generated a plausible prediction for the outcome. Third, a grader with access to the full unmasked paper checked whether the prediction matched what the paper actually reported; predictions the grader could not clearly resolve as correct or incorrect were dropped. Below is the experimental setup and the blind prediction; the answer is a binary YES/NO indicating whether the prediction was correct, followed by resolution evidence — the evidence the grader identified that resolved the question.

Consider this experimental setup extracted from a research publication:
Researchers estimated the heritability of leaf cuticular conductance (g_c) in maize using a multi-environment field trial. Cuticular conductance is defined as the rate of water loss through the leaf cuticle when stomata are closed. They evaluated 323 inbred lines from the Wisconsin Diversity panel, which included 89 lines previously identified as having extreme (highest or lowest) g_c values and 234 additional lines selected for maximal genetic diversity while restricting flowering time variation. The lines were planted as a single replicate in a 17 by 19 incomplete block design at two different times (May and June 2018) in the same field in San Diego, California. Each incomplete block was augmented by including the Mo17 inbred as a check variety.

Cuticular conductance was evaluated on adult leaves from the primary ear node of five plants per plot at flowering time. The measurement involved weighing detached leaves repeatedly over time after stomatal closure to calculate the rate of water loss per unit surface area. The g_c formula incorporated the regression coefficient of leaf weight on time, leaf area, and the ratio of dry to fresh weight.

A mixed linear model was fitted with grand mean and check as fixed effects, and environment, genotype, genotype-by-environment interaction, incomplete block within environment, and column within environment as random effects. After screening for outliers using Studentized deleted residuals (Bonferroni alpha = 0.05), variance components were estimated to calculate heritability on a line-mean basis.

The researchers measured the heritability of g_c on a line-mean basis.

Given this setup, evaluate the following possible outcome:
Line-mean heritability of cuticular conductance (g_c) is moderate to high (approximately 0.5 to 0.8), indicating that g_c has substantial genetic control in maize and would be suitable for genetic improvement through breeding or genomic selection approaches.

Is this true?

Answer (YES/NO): YES